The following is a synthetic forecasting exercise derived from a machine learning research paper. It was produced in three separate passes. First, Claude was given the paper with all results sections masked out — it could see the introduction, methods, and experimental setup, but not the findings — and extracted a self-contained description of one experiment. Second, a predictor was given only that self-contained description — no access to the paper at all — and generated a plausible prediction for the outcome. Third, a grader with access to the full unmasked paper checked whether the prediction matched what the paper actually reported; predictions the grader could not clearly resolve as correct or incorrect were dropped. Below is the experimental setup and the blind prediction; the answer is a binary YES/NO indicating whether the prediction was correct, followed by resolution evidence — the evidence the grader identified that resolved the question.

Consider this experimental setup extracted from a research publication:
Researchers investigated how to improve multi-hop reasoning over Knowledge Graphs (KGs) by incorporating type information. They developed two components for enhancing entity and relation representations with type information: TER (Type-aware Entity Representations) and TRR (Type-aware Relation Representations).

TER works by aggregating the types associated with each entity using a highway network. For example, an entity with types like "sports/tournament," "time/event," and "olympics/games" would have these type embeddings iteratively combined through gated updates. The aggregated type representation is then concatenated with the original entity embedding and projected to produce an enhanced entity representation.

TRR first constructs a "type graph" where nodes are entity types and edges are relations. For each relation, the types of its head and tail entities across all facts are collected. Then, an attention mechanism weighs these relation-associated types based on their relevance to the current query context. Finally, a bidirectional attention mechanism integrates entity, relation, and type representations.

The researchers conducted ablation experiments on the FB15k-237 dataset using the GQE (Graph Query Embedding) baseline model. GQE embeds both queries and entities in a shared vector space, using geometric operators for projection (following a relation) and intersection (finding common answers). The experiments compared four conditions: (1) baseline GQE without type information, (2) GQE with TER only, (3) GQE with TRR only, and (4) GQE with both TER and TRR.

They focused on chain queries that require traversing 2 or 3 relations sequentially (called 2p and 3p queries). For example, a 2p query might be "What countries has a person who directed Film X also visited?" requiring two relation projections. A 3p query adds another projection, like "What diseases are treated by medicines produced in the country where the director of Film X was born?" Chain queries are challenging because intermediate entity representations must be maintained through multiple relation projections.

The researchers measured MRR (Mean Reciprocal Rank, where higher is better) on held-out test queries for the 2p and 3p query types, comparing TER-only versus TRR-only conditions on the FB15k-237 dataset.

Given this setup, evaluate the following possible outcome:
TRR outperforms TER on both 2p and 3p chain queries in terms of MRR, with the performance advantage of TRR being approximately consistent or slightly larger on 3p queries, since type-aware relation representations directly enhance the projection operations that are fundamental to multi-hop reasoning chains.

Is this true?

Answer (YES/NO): YES